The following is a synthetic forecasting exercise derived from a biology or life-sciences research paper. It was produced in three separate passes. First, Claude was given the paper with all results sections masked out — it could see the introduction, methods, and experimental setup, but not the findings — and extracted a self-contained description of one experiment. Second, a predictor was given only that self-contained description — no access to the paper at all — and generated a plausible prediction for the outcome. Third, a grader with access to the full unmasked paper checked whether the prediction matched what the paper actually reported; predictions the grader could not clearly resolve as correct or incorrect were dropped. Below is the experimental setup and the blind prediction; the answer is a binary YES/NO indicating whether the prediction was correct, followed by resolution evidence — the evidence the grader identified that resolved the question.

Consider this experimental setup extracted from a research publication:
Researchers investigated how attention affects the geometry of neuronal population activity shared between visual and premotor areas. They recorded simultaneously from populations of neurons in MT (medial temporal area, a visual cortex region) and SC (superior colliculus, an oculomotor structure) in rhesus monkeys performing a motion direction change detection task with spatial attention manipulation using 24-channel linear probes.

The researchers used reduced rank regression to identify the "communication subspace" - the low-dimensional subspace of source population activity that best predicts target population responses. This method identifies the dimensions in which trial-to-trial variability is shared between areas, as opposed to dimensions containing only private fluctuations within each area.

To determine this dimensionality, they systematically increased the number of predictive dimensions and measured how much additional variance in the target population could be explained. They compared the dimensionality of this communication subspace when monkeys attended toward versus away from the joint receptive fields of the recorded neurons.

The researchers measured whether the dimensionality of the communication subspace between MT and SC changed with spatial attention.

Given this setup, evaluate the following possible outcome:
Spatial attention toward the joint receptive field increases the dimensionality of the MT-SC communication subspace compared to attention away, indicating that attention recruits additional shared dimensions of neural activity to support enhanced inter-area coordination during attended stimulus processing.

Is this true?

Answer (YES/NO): NO